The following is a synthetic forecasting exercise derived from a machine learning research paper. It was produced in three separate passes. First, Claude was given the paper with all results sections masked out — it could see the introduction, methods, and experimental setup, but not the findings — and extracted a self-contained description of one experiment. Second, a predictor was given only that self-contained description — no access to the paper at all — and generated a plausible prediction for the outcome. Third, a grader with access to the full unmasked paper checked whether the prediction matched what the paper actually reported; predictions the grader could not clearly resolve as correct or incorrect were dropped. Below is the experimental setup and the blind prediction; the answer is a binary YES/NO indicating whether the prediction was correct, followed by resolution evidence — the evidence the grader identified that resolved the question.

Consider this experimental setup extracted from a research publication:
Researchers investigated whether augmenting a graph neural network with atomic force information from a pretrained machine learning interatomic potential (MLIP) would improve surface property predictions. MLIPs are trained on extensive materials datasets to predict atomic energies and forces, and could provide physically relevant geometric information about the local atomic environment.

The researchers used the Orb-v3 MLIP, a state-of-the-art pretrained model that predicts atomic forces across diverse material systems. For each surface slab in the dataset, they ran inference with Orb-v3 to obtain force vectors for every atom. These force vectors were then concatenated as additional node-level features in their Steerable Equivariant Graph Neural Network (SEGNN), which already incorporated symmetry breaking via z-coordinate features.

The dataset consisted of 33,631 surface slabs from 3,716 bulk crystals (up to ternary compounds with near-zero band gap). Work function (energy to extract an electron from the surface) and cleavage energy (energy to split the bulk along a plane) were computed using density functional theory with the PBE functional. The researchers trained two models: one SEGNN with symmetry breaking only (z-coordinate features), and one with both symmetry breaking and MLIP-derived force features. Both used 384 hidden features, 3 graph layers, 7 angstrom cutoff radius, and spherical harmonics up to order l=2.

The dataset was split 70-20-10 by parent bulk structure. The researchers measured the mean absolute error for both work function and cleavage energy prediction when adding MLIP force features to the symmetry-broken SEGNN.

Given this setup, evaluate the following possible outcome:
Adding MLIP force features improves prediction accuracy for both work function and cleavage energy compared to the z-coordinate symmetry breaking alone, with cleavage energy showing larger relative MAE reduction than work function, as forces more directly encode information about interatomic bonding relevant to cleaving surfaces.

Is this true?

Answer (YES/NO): NO